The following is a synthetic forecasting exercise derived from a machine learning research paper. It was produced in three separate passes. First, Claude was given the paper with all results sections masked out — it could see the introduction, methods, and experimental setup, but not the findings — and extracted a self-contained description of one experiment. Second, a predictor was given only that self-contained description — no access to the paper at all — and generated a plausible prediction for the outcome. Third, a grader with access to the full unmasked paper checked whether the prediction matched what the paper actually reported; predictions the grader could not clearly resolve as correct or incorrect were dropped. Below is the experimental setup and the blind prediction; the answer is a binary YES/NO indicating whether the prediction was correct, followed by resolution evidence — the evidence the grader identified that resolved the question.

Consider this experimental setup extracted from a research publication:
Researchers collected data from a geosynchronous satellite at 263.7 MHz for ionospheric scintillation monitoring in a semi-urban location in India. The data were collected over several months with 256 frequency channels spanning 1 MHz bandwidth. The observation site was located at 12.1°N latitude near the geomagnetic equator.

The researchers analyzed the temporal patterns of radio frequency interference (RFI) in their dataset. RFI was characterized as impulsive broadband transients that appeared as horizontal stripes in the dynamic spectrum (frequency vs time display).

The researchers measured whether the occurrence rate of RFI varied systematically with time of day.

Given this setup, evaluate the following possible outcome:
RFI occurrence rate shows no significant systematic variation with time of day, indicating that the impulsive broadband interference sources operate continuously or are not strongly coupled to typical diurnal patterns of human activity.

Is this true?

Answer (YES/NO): NO